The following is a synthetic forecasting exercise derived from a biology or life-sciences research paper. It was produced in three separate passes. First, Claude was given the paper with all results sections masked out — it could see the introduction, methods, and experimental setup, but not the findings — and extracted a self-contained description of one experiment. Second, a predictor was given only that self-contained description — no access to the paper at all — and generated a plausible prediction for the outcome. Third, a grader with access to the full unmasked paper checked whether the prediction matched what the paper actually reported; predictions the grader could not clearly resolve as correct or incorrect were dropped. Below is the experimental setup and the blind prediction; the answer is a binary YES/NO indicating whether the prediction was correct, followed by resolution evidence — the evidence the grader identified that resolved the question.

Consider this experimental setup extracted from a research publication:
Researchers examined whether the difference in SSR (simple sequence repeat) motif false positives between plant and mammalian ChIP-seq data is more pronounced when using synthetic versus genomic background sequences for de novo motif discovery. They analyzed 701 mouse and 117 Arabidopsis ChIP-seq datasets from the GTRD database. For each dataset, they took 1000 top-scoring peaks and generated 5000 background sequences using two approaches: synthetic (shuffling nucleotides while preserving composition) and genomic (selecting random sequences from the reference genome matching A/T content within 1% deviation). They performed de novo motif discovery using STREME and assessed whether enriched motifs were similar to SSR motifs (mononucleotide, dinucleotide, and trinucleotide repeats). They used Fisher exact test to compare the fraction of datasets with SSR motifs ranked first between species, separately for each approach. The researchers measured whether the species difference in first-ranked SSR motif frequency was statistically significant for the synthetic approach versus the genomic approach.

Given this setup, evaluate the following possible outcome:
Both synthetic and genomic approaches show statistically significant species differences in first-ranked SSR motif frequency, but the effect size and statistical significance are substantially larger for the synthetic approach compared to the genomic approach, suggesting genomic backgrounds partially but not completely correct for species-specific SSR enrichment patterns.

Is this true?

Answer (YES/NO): NO